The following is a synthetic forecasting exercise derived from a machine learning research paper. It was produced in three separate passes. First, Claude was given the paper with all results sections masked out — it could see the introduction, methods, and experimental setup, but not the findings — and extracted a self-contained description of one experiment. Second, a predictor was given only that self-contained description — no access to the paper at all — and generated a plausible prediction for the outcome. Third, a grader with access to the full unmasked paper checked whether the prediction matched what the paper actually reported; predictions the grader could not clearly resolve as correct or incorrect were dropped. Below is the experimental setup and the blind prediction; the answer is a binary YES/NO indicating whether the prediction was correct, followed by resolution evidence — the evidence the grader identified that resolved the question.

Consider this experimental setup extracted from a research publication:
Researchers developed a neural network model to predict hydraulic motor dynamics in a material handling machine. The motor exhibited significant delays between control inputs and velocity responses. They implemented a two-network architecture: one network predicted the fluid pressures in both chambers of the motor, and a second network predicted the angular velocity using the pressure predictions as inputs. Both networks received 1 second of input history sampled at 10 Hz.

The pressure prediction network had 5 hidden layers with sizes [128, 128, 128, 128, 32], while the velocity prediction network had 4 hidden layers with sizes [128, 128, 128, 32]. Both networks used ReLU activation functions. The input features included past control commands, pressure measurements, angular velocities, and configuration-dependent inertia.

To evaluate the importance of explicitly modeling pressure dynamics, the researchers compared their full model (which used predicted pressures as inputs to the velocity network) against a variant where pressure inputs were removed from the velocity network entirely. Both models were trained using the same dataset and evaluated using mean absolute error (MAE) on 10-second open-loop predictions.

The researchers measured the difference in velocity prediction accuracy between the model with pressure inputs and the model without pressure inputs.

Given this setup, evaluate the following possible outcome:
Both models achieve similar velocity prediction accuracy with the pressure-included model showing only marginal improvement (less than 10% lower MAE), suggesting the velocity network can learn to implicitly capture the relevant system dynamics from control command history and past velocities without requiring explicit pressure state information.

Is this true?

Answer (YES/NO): NO